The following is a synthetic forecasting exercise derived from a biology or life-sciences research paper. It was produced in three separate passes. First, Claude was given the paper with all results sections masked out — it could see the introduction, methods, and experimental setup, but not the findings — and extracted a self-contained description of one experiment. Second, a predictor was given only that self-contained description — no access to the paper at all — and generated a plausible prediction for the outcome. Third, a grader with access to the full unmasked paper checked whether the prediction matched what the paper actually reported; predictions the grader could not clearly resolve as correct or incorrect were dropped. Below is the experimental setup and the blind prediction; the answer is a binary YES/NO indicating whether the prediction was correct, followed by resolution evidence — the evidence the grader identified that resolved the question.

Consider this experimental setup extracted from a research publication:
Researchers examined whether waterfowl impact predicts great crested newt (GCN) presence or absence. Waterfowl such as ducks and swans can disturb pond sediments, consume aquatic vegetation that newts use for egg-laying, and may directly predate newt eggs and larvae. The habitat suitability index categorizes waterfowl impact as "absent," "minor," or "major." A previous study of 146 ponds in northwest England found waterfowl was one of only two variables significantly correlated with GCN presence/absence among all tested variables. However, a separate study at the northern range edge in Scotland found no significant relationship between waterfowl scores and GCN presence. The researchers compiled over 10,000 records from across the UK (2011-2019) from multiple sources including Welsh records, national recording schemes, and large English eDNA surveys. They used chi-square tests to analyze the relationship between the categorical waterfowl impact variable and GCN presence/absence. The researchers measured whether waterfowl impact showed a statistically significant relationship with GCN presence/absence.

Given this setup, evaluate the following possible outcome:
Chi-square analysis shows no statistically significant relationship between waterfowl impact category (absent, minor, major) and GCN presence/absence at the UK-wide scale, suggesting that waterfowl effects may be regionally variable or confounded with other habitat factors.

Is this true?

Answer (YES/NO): NO